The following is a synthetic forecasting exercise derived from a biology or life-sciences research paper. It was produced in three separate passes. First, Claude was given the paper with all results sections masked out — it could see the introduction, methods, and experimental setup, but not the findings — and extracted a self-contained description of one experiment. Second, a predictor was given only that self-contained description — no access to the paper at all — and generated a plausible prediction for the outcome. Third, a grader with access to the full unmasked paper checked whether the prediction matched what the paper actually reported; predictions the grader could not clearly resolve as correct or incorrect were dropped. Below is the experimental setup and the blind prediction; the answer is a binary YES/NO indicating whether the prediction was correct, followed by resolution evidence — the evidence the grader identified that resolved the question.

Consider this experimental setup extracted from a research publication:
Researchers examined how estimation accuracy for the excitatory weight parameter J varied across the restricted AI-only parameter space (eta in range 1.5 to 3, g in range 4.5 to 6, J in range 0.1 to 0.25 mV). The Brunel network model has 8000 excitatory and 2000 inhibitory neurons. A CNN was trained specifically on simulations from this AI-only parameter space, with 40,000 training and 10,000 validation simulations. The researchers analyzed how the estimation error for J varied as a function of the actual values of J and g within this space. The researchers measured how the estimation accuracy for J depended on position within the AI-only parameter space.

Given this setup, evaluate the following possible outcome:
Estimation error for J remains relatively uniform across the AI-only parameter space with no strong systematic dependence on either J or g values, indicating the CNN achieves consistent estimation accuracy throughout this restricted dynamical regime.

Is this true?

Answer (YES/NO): NO